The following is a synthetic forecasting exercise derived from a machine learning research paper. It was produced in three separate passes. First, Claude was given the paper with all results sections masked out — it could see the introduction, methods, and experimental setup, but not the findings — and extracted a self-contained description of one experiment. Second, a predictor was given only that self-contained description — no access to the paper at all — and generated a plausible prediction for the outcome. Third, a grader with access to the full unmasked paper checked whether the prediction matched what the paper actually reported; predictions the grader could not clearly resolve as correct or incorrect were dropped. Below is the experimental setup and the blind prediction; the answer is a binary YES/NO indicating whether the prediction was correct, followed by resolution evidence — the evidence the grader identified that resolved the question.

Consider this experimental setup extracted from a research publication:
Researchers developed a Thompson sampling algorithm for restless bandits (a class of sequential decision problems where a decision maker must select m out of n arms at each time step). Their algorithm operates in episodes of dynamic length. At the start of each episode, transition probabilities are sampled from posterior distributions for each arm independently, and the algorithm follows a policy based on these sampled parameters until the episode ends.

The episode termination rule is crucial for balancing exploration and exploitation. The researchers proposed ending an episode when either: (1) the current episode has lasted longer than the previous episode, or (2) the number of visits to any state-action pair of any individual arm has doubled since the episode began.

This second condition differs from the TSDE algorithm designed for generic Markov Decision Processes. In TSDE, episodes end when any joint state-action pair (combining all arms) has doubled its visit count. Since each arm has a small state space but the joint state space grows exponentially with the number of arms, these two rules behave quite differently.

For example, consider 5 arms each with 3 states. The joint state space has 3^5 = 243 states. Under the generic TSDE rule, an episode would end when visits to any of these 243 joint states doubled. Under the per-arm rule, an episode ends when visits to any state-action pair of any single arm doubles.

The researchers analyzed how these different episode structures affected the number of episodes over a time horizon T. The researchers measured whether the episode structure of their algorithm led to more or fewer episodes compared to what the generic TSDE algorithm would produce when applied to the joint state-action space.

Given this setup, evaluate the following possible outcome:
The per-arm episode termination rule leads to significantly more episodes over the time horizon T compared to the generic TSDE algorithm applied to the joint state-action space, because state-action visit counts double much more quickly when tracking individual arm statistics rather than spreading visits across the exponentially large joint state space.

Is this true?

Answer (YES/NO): YES